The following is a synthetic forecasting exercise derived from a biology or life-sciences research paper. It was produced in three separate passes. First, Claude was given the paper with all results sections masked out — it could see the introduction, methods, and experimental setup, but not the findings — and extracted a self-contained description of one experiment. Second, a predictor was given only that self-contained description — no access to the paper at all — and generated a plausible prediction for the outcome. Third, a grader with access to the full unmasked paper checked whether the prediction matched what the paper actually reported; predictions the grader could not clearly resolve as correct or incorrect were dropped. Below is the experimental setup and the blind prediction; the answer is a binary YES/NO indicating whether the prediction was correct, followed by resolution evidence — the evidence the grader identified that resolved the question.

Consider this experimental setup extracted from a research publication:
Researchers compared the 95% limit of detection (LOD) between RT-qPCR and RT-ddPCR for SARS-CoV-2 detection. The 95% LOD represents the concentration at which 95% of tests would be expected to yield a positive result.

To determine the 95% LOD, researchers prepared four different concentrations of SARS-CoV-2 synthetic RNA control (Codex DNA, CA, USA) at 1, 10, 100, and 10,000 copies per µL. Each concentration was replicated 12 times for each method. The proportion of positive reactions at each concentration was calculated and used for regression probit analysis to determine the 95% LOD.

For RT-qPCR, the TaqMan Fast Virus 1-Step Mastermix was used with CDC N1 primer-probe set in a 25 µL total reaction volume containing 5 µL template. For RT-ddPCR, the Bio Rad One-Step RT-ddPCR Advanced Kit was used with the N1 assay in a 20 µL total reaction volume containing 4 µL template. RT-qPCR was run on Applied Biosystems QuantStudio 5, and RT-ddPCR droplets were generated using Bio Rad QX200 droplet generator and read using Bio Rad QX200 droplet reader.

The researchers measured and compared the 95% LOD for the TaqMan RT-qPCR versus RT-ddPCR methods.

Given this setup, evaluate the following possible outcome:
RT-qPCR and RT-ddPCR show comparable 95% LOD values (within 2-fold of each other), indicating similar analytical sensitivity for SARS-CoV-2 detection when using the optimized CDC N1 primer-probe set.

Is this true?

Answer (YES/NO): NO